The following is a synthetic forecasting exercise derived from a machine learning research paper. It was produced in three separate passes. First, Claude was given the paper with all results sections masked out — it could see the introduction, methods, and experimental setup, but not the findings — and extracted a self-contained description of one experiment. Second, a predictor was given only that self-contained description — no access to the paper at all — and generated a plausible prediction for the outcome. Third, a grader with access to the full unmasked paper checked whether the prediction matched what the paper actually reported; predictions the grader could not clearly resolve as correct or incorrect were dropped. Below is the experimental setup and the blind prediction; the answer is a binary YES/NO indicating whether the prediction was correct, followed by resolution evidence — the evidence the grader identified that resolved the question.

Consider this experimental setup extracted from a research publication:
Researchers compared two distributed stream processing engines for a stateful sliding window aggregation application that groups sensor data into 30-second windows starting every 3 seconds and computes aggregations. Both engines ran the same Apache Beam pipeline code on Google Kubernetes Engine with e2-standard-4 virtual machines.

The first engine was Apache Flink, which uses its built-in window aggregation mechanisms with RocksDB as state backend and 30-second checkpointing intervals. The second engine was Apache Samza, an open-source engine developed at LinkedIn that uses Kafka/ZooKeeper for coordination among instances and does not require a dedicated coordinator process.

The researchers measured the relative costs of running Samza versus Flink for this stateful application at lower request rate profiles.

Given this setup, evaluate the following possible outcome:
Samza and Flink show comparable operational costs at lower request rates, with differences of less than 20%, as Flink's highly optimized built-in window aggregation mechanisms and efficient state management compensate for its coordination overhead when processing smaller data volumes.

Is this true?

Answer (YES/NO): YES